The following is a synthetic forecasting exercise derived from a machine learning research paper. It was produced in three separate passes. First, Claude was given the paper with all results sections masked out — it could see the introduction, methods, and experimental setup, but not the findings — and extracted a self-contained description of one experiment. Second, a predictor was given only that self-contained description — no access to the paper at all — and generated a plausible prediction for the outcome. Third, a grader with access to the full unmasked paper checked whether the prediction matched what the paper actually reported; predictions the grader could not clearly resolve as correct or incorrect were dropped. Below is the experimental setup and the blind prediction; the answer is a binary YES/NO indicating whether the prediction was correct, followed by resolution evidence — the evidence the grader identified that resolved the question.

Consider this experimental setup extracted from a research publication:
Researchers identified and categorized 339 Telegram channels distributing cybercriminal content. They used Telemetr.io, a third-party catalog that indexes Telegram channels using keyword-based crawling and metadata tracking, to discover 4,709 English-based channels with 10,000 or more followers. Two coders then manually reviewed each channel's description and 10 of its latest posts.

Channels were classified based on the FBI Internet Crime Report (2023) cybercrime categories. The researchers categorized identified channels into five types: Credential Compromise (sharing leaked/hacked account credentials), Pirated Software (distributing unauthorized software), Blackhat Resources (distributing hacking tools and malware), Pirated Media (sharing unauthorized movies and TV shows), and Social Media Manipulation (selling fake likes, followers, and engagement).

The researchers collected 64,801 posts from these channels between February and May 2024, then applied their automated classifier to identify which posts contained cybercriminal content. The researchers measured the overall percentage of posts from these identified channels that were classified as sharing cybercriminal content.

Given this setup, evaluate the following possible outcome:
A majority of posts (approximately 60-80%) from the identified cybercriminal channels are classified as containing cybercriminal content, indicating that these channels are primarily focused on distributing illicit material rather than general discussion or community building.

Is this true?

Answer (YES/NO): NO